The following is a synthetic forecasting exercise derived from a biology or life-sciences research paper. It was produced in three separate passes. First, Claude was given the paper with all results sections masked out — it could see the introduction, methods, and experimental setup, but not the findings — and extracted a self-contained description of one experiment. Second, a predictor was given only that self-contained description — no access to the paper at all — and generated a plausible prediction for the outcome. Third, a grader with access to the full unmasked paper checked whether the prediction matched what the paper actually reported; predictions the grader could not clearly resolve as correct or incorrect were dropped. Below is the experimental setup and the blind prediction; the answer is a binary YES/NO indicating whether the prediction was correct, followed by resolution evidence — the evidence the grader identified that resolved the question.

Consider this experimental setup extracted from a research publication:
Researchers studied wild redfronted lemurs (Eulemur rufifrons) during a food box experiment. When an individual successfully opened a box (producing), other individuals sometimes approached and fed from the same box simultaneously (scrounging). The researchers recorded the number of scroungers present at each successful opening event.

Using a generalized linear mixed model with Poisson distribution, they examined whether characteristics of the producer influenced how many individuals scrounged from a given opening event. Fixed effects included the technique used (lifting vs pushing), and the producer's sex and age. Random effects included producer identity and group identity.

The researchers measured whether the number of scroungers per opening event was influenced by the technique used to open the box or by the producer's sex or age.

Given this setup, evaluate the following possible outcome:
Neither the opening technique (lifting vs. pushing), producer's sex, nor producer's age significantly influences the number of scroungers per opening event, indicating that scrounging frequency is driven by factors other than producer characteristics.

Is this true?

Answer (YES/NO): YES